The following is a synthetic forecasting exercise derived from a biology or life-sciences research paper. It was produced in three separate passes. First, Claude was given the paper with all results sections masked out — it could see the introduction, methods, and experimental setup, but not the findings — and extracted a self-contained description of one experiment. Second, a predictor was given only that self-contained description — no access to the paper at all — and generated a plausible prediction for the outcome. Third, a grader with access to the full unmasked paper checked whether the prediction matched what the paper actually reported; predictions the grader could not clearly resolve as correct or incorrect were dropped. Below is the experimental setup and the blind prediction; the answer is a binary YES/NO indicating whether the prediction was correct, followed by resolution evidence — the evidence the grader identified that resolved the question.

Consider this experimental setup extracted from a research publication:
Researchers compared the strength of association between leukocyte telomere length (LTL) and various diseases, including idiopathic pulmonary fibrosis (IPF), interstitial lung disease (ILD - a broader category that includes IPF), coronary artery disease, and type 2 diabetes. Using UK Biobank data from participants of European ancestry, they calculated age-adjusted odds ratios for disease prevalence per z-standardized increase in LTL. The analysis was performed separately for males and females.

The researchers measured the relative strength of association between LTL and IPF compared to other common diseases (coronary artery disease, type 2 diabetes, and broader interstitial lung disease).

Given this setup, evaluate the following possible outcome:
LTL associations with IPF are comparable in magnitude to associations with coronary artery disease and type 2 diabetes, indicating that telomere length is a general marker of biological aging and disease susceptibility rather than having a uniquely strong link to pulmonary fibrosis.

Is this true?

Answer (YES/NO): NO